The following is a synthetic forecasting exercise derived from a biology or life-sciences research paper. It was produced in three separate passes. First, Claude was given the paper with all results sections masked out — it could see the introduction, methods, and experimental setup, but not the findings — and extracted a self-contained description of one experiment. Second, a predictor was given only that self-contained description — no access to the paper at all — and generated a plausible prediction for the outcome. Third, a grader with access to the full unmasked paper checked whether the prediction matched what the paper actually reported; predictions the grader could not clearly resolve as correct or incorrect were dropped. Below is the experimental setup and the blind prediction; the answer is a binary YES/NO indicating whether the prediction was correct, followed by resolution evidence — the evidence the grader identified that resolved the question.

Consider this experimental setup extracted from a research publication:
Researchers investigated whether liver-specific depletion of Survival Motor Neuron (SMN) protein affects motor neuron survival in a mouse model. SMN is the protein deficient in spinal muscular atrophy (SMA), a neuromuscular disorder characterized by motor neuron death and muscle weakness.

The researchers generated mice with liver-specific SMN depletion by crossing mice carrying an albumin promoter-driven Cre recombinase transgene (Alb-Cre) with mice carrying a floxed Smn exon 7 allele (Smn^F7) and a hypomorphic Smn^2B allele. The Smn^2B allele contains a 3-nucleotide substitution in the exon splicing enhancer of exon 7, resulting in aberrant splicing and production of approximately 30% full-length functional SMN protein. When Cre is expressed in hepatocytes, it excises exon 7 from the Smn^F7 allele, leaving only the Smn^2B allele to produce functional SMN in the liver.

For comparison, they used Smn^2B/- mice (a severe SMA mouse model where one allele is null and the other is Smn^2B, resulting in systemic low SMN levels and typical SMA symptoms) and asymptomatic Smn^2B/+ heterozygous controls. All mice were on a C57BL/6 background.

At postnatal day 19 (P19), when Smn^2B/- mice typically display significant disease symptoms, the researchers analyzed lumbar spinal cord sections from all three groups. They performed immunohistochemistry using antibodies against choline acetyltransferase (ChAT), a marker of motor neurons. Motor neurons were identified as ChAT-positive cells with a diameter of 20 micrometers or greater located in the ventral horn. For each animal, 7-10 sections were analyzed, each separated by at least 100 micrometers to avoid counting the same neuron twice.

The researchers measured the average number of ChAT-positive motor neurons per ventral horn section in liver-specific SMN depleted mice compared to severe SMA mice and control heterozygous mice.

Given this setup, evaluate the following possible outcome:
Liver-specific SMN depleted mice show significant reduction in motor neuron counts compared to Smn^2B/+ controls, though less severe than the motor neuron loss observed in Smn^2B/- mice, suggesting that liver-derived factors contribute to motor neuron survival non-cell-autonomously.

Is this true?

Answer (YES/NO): NO